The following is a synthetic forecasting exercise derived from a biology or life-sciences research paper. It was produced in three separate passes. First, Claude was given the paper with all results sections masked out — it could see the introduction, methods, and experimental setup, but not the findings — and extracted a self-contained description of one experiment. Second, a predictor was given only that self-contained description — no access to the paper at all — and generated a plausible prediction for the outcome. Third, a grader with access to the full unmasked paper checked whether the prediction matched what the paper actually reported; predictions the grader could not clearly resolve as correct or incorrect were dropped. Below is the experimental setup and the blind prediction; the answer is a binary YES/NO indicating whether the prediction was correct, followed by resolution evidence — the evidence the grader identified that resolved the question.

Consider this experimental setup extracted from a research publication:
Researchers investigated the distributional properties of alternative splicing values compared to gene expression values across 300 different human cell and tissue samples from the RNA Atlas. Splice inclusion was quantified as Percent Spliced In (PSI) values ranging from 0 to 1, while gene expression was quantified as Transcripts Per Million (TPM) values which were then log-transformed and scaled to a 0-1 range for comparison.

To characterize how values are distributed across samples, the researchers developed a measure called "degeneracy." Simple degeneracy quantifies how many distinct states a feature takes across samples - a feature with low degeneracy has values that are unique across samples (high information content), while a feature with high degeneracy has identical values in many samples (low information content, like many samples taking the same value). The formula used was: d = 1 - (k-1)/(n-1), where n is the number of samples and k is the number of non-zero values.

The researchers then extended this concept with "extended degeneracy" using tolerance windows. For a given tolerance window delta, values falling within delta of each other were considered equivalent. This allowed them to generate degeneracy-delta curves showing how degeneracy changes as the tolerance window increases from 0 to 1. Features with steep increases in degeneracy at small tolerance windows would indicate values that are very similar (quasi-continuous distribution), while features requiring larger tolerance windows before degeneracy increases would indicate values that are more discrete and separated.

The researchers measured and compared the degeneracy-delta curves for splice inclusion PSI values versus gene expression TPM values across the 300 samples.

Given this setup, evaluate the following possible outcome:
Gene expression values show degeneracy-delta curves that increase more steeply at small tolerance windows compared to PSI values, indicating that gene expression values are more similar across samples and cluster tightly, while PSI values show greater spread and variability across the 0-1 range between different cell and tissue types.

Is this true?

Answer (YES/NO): YES